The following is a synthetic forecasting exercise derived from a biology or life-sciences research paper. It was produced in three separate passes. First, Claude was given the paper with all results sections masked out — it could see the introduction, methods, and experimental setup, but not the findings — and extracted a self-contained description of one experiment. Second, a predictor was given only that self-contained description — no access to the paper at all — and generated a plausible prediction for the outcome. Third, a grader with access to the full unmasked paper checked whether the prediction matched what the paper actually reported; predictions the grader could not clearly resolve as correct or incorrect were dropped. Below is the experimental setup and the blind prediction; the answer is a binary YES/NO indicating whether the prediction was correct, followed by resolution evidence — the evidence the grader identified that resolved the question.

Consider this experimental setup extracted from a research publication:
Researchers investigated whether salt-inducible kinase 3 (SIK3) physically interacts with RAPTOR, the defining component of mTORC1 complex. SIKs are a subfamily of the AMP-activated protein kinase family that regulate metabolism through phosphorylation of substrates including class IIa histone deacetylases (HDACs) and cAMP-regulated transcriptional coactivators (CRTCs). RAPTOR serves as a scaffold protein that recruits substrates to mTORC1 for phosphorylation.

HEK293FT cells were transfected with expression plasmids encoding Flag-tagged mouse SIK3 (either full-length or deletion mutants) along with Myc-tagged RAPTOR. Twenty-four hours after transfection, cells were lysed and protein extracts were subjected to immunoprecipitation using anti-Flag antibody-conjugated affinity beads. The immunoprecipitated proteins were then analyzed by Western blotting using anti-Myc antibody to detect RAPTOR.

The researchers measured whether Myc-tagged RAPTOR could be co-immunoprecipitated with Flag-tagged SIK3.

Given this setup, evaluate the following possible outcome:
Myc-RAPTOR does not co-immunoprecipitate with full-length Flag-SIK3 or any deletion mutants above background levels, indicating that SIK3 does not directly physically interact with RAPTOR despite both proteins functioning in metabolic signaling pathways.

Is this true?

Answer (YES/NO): NO